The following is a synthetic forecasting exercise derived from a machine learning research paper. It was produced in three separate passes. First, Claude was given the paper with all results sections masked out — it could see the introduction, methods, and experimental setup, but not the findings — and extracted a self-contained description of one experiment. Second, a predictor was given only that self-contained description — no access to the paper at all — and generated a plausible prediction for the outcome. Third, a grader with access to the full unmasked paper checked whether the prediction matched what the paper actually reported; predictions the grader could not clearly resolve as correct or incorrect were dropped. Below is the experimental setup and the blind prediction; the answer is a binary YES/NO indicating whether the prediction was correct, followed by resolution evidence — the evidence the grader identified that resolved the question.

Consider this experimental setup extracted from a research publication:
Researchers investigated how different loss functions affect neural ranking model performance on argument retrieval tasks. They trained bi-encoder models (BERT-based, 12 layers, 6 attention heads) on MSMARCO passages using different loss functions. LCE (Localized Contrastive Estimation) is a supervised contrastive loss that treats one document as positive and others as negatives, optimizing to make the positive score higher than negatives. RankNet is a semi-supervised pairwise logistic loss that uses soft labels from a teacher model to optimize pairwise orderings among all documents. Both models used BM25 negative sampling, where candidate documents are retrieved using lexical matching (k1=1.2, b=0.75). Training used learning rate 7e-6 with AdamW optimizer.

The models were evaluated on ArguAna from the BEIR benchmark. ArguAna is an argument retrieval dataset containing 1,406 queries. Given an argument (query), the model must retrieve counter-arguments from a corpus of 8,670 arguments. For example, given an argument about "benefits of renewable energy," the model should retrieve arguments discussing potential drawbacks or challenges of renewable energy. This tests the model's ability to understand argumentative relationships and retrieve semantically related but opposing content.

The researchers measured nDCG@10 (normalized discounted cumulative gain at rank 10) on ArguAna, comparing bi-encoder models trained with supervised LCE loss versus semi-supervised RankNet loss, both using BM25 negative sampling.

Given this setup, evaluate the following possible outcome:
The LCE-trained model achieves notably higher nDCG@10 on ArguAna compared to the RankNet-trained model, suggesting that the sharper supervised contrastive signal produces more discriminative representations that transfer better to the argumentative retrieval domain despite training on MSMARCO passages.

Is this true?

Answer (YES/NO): NO